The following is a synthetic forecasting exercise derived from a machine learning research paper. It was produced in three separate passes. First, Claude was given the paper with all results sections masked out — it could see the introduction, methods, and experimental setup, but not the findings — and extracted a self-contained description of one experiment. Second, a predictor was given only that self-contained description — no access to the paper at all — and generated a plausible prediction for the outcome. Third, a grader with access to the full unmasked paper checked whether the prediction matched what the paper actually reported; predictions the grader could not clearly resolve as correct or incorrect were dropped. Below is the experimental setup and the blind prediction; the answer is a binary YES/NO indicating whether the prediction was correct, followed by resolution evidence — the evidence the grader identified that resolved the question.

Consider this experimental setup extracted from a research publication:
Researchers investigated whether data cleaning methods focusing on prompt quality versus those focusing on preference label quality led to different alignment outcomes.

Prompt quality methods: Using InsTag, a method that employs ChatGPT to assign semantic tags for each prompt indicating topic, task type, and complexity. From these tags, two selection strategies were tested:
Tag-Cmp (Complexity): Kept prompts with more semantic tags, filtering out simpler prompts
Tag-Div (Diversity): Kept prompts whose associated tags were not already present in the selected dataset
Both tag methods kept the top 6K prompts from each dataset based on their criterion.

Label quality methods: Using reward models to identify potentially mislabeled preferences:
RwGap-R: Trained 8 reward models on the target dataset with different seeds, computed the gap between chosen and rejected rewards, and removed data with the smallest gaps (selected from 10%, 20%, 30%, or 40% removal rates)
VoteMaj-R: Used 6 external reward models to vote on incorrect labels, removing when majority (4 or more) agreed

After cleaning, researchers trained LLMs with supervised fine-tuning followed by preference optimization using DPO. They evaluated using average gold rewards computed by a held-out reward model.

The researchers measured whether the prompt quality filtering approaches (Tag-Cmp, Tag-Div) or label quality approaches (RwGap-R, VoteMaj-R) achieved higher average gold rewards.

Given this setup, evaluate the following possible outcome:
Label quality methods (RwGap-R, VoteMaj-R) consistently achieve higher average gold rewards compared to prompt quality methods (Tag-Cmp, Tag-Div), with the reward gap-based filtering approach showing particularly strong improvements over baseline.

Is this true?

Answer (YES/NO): NO